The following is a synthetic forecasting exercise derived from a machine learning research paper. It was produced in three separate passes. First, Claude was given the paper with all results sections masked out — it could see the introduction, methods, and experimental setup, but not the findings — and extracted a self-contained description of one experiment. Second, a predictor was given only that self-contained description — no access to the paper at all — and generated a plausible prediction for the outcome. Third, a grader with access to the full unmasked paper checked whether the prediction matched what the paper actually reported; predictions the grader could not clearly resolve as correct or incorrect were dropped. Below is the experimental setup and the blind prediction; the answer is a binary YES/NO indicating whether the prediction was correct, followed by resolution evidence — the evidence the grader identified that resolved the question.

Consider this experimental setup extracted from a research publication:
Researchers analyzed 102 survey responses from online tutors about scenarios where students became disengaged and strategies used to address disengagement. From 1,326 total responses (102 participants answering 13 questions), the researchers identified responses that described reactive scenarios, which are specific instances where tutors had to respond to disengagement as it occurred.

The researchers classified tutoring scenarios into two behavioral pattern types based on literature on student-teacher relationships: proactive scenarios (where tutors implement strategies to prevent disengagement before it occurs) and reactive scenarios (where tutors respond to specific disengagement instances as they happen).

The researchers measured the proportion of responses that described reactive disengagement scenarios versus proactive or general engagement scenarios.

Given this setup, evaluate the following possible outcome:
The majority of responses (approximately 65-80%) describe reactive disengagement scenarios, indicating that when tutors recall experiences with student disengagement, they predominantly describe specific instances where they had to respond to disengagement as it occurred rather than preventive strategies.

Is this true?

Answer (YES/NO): NO